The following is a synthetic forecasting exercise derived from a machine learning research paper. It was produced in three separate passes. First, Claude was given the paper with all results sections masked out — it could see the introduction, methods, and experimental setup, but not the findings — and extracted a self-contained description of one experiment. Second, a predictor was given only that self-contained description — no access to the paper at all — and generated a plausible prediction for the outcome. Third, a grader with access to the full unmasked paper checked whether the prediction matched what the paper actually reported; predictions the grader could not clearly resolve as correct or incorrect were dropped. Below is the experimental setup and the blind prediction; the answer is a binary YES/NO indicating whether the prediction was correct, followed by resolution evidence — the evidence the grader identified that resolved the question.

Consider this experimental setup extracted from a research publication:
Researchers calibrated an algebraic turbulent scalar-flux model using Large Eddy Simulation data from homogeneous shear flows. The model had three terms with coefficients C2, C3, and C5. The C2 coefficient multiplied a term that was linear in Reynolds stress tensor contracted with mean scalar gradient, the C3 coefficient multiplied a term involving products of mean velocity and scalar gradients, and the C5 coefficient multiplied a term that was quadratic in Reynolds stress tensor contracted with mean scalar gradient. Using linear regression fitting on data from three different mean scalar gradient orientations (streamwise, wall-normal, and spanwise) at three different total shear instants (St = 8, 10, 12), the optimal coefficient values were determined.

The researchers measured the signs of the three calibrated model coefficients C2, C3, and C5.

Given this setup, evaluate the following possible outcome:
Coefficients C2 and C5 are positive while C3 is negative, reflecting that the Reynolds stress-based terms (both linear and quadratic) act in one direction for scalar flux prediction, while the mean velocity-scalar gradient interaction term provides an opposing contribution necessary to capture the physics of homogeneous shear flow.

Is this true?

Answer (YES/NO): NO